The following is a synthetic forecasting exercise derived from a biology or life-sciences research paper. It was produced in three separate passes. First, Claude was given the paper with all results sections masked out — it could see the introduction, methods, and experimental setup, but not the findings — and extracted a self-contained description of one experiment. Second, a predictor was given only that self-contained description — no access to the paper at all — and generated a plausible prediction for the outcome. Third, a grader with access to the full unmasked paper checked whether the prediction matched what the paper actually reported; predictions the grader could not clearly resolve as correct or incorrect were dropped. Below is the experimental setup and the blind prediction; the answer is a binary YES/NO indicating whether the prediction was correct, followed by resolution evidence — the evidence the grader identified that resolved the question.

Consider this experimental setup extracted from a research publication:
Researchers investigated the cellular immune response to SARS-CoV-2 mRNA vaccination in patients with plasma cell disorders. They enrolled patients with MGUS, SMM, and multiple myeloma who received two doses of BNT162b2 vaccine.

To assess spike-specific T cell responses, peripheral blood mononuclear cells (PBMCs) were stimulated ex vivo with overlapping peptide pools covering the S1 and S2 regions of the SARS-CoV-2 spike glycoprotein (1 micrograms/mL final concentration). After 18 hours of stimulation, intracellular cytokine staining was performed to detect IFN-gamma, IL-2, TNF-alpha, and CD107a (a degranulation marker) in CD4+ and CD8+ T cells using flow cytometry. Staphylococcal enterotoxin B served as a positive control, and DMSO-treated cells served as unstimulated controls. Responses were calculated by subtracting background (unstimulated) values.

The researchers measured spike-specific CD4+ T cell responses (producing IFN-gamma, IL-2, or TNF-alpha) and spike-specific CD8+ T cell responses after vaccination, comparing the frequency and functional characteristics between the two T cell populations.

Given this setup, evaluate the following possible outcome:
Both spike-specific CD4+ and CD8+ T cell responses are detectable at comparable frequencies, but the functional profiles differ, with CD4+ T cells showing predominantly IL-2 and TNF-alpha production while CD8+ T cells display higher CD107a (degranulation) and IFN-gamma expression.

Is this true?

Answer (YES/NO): NO